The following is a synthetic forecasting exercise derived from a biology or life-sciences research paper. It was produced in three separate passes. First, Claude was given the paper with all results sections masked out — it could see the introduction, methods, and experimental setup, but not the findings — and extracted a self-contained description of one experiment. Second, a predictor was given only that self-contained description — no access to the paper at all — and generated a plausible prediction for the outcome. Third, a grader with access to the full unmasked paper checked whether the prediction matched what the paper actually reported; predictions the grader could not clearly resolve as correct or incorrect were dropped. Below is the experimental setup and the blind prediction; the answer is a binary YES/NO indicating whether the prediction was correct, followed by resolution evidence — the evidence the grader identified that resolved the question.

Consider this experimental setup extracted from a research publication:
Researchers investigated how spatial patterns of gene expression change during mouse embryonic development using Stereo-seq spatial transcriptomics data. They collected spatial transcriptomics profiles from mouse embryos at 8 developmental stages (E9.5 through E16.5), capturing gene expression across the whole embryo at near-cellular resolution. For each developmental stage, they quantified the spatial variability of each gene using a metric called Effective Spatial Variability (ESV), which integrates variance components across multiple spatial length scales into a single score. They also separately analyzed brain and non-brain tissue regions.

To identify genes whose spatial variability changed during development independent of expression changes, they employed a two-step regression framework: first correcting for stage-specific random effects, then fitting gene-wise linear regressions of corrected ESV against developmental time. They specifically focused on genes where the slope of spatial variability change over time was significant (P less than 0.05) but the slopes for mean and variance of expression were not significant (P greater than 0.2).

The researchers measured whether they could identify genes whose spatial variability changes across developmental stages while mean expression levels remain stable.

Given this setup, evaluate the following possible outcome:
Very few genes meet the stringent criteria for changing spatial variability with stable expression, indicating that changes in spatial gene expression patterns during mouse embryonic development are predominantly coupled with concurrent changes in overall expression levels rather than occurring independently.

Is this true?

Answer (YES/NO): NO